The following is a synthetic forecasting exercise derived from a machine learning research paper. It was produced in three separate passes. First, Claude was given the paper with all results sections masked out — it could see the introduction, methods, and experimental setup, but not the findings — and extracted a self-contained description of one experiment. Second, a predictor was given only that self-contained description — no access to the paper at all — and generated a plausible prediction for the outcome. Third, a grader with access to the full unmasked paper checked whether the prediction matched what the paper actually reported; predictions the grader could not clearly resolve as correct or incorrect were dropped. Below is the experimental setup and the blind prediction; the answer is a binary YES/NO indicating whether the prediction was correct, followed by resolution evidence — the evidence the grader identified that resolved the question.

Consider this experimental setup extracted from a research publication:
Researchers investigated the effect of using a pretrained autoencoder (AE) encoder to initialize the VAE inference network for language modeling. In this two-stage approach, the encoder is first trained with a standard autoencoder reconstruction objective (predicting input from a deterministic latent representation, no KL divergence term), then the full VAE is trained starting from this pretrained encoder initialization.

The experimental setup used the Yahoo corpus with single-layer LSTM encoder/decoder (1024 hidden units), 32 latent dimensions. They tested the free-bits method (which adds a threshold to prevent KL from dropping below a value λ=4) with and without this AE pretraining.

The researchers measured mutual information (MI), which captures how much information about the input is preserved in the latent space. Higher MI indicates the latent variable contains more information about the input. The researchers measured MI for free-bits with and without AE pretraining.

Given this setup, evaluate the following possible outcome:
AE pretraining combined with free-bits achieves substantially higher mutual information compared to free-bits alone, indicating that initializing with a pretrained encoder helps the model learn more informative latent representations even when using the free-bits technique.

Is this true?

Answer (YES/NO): YES